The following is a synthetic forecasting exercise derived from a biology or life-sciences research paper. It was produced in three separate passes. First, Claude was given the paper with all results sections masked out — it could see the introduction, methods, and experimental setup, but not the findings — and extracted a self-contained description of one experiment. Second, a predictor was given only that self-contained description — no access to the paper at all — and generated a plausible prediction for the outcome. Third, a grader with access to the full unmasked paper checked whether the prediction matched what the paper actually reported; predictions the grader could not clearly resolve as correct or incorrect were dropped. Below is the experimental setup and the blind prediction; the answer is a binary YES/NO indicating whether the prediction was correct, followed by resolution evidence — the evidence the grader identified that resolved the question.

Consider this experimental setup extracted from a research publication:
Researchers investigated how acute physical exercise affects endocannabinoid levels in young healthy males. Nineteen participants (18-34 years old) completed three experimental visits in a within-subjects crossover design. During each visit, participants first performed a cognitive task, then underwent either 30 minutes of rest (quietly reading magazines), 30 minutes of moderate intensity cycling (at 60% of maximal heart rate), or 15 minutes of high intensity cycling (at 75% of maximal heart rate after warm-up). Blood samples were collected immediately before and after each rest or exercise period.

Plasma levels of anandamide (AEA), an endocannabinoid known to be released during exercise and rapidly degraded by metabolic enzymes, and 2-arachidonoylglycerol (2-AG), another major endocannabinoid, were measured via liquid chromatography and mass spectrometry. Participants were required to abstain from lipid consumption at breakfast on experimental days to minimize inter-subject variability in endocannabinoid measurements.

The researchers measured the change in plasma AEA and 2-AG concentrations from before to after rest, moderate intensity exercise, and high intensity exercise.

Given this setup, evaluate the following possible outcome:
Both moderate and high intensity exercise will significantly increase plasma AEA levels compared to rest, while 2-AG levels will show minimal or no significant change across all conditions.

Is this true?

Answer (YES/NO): YES